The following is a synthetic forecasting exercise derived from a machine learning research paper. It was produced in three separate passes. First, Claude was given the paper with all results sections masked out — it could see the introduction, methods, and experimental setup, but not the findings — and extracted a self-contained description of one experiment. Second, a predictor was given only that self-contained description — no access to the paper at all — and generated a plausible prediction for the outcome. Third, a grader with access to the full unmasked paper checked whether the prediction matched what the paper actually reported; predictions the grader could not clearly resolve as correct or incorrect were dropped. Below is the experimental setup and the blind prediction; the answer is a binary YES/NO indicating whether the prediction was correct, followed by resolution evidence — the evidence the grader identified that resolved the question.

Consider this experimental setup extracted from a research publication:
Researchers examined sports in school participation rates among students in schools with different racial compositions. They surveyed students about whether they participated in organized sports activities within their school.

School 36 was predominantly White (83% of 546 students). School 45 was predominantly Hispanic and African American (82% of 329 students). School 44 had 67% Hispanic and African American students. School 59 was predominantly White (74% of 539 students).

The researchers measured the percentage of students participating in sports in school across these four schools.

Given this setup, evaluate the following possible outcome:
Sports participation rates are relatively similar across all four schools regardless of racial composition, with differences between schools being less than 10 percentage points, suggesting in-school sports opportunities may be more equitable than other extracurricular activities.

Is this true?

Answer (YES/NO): YES